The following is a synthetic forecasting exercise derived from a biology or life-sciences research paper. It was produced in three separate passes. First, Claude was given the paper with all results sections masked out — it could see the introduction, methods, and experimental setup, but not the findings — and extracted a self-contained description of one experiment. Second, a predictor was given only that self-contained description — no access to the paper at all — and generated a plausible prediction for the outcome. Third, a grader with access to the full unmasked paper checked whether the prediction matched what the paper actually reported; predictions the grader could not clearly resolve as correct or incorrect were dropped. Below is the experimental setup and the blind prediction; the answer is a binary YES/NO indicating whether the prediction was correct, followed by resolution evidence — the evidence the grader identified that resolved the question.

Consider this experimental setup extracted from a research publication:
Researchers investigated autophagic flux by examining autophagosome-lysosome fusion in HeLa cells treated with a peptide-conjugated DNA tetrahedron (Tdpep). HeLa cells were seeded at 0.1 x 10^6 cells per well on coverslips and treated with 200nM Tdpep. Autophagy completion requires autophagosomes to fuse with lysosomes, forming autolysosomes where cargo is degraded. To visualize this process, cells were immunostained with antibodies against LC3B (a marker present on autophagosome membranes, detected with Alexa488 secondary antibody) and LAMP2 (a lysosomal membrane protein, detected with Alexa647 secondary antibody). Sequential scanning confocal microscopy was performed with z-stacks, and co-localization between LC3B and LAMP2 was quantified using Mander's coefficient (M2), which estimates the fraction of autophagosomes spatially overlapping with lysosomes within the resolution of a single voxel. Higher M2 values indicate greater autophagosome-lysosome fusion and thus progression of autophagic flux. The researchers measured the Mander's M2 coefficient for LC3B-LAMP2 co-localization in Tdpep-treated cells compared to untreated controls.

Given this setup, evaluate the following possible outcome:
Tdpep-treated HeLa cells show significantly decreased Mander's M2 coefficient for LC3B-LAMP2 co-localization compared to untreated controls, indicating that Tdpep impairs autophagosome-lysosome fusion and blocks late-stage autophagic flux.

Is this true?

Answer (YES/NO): NO